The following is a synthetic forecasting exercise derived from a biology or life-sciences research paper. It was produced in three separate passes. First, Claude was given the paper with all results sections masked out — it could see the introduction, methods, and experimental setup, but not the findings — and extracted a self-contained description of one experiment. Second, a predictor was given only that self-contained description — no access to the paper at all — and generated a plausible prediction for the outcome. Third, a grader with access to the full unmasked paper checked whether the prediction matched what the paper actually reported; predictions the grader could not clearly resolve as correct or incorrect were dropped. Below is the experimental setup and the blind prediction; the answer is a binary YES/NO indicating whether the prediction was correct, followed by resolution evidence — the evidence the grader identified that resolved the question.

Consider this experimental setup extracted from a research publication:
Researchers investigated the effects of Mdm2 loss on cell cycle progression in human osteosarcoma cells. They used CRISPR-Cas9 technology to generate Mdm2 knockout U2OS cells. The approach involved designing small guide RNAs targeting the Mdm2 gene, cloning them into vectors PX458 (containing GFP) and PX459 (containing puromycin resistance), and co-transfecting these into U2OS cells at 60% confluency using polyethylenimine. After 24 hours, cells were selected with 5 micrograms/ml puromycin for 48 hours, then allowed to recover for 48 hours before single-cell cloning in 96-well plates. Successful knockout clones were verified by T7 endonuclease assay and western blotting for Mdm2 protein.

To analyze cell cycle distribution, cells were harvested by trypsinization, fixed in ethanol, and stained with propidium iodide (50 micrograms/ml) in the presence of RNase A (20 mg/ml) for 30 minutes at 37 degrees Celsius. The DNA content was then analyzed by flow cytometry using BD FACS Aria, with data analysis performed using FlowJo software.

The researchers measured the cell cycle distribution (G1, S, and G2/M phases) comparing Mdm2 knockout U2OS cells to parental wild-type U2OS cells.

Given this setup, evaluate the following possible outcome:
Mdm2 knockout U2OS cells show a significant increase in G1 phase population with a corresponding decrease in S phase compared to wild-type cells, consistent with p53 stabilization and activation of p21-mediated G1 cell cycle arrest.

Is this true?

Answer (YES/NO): NO